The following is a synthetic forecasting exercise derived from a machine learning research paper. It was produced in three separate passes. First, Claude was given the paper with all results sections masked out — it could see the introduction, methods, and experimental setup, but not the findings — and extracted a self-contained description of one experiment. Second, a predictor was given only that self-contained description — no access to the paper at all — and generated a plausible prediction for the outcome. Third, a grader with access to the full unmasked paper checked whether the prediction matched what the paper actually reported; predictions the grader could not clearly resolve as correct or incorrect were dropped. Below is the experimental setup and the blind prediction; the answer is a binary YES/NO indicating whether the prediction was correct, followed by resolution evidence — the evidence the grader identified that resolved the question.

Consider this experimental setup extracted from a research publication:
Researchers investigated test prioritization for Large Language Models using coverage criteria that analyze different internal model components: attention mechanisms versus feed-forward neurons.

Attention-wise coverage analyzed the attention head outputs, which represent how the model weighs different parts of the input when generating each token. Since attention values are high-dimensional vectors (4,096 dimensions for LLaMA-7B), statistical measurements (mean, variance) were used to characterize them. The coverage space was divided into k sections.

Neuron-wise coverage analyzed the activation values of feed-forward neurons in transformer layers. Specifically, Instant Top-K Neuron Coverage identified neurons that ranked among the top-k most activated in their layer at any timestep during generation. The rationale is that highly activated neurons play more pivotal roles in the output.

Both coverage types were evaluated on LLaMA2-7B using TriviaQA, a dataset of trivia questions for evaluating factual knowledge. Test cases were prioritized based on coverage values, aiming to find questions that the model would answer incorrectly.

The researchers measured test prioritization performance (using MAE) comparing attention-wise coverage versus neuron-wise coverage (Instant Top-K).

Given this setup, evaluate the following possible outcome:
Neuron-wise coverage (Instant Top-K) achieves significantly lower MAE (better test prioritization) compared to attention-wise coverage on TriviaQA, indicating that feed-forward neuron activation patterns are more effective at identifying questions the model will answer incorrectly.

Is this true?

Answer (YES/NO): YES